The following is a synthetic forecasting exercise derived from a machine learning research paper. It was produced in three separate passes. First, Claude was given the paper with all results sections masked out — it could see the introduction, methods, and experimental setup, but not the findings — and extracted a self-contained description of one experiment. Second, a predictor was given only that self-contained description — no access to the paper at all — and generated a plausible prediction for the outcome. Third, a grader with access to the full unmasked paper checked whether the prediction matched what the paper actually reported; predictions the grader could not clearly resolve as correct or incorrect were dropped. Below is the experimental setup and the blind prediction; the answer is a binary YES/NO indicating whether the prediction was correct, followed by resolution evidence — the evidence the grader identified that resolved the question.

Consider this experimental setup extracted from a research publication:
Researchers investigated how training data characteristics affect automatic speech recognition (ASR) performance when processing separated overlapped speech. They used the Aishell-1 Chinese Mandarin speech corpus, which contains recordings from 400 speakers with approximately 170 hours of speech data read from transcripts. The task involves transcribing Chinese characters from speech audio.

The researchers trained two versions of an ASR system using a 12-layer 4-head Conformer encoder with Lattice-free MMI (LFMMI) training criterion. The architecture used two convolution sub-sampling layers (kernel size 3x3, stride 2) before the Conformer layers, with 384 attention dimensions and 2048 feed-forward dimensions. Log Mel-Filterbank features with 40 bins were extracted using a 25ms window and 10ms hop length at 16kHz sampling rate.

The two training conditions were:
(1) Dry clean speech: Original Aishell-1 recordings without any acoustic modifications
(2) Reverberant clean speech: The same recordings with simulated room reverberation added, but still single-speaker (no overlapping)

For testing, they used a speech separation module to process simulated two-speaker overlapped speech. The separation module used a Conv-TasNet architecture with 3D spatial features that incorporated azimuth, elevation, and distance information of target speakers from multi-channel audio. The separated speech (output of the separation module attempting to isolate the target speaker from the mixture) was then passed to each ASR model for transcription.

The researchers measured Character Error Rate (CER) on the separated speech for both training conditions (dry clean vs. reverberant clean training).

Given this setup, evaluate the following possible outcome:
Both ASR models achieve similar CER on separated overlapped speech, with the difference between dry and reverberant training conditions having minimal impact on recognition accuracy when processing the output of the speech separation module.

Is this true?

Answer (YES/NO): NO